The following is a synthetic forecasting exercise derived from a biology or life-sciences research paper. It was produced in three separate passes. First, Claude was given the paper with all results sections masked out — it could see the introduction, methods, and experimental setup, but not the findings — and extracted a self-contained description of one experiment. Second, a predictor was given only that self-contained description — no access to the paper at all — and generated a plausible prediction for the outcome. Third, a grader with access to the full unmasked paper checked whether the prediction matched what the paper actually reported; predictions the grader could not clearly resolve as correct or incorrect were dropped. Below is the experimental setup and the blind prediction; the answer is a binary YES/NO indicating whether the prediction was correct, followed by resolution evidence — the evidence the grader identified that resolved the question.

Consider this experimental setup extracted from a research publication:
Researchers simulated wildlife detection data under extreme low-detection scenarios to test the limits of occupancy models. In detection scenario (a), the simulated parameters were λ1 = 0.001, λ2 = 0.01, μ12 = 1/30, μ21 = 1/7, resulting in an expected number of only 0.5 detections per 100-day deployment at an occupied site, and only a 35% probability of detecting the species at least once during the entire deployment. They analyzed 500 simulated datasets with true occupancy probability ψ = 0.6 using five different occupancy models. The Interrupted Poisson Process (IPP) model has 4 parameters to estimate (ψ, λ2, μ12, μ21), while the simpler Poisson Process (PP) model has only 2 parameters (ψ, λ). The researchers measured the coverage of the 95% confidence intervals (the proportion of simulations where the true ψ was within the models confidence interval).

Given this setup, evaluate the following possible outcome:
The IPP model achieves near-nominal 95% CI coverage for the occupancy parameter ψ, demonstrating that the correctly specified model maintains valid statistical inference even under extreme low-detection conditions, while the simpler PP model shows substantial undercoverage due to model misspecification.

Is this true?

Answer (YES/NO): NO